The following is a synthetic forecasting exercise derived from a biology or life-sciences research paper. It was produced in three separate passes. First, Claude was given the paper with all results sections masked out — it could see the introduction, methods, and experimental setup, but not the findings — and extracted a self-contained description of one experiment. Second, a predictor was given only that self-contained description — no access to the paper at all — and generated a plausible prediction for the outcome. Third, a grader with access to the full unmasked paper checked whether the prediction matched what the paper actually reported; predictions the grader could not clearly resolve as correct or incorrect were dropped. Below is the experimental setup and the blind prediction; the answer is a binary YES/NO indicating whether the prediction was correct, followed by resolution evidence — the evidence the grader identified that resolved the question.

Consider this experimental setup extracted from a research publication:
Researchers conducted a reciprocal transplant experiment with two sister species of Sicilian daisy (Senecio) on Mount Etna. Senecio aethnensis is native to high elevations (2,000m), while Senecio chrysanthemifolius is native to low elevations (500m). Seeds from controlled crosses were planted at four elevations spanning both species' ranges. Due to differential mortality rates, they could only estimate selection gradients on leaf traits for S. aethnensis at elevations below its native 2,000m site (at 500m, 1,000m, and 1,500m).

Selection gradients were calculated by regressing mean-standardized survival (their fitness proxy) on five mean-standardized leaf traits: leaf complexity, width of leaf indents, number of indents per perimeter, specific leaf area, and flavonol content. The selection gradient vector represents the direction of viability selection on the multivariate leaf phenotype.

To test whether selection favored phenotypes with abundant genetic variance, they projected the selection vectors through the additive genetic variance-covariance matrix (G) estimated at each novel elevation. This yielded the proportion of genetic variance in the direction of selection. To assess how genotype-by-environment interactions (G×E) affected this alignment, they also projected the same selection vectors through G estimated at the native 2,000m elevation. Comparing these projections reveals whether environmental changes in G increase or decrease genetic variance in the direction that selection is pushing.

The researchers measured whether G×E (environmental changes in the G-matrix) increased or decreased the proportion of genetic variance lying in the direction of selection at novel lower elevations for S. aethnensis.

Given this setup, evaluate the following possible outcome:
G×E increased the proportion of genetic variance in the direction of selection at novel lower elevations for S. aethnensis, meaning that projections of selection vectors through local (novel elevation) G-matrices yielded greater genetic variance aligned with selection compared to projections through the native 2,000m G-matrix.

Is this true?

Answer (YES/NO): NO